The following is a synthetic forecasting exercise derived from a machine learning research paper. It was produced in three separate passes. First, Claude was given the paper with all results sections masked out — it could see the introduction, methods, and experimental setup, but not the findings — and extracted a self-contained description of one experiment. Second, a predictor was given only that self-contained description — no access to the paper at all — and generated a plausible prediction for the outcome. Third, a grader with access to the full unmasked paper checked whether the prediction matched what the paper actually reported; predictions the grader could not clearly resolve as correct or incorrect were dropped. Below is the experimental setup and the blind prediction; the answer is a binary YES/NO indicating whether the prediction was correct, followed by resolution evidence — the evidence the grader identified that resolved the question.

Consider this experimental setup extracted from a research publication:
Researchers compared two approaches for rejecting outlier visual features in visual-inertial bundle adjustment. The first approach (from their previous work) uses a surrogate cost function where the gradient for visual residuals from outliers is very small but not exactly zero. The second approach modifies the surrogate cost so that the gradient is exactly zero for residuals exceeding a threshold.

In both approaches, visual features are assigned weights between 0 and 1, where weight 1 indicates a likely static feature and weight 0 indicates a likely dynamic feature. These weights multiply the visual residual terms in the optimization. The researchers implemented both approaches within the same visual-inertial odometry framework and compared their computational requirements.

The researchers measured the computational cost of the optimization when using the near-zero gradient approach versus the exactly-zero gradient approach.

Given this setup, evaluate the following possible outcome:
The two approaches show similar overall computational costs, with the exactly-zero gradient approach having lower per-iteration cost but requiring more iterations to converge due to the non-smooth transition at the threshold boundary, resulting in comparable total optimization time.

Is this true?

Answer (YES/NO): NO